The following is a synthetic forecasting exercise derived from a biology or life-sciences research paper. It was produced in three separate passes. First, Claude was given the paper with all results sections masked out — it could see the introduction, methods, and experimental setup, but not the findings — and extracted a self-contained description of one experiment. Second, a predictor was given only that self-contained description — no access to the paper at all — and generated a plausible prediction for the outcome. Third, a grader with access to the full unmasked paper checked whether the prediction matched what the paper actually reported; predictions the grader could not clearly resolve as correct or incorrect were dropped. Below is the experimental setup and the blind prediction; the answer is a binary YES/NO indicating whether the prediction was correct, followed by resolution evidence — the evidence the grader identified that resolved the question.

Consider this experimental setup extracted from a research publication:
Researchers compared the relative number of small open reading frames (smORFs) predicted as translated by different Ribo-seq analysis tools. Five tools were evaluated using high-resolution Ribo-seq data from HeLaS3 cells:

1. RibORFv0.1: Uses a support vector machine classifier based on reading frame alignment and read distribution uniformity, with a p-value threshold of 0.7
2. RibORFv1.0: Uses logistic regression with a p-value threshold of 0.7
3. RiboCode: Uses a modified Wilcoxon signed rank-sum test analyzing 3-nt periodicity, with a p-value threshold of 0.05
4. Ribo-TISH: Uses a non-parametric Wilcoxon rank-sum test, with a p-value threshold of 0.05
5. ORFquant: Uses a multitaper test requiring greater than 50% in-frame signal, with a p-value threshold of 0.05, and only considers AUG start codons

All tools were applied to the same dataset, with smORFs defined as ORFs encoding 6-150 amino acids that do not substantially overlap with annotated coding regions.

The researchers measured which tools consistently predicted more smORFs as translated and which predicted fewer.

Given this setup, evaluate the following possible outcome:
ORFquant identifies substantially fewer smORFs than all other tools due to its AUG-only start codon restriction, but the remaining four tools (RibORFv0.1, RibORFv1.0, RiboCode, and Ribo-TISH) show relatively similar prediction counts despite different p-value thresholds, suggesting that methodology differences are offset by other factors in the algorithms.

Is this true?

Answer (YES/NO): NO